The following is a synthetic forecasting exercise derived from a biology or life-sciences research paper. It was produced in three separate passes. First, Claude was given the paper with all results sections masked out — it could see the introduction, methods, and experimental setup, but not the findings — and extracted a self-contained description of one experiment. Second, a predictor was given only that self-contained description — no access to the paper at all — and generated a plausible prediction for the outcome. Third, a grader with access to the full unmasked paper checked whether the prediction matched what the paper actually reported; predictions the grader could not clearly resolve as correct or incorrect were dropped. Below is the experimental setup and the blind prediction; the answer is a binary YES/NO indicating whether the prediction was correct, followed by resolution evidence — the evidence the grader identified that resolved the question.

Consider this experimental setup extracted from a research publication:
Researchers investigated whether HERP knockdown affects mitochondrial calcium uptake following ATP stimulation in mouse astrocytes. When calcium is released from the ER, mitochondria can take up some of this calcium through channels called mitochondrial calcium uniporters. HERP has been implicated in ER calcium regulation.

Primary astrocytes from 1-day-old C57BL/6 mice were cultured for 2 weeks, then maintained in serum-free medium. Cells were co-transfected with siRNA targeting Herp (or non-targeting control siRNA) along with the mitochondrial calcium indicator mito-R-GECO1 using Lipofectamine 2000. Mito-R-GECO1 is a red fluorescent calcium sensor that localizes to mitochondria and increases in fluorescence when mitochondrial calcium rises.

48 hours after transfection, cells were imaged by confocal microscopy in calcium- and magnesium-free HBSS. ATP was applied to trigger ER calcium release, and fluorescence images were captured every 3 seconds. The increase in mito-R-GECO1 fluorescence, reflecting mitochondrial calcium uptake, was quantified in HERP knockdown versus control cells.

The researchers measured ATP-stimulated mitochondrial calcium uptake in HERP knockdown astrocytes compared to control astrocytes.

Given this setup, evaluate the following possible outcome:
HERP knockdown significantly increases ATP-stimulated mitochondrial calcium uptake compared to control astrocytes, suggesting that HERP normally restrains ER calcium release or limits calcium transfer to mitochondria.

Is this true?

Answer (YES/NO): YES